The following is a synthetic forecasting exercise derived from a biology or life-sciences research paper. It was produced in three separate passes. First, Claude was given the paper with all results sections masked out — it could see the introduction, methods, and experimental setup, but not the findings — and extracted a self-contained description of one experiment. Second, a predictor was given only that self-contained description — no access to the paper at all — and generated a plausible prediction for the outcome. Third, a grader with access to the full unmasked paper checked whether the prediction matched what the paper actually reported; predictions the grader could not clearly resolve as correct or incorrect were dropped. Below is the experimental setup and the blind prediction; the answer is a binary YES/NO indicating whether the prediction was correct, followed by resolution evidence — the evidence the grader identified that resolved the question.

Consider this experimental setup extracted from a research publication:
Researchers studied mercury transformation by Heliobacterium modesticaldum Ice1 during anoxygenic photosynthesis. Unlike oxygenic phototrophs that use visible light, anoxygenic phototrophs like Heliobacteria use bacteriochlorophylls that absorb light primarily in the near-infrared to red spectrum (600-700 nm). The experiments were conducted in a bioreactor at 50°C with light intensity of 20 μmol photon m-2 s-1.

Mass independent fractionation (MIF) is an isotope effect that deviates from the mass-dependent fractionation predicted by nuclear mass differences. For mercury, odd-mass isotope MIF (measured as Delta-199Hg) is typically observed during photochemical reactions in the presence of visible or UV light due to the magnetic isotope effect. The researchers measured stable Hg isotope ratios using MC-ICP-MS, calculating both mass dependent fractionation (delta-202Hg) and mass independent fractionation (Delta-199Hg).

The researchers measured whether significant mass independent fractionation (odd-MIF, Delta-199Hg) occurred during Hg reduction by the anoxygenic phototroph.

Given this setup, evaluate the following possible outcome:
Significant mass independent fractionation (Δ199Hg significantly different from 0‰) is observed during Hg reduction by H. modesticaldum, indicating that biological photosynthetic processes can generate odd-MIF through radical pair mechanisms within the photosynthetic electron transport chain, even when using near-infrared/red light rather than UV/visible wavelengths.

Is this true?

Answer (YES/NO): NO